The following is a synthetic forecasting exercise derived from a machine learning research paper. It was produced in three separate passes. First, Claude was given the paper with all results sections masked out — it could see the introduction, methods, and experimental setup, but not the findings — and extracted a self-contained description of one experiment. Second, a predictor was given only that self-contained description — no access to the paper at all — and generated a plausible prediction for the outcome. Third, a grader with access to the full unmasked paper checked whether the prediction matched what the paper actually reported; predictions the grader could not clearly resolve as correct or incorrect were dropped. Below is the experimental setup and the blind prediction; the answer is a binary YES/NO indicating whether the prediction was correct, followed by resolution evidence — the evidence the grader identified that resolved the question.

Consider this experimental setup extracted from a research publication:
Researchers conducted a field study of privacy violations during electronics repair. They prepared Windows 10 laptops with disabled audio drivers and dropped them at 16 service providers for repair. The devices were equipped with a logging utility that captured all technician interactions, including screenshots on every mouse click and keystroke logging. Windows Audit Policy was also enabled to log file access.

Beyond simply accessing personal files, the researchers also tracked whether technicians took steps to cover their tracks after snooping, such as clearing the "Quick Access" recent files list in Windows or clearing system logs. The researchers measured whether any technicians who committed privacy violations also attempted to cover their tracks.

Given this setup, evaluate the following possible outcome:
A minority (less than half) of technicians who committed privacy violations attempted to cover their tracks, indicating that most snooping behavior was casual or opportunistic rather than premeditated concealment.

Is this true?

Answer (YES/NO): NO